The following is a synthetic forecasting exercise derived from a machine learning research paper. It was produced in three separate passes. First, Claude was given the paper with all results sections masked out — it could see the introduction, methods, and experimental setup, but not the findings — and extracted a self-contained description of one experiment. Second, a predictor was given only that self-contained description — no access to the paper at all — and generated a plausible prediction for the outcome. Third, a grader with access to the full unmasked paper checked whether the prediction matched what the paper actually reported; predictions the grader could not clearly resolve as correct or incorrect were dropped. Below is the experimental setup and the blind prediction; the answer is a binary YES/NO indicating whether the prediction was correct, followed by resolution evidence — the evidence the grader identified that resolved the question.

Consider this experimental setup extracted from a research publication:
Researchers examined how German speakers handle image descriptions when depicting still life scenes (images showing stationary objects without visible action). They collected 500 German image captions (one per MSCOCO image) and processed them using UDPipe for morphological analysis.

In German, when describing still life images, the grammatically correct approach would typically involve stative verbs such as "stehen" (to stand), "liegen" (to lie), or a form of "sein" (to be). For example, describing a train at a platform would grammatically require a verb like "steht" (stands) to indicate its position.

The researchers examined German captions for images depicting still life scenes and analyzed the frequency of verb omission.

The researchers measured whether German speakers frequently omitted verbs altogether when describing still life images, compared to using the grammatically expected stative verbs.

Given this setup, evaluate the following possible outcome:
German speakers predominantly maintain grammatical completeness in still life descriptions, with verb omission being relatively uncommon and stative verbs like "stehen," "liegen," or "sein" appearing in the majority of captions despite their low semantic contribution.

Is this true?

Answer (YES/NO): NO